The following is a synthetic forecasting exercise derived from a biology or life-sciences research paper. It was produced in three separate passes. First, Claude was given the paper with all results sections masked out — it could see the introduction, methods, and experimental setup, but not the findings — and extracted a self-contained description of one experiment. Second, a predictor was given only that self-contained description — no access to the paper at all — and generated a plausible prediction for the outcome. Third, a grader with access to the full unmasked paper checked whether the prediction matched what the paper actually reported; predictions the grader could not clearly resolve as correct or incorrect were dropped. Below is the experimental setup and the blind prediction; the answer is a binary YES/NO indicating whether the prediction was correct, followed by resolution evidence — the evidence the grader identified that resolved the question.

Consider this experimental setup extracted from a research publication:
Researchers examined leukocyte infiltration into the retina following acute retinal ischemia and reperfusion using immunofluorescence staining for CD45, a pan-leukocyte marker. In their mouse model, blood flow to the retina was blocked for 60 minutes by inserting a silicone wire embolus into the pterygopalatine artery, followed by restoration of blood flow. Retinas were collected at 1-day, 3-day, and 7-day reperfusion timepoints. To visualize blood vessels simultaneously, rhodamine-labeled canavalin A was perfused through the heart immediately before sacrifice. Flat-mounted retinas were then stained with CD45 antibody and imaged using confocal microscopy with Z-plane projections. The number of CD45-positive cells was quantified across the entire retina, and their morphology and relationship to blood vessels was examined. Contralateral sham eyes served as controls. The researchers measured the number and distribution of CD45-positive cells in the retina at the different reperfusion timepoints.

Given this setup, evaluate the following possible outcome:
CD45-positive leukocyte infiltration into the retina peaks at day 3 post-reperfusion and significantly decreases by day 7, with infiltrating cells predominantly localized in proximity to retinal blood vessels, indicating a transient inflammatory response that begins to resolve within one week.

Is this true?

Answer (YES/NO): NO